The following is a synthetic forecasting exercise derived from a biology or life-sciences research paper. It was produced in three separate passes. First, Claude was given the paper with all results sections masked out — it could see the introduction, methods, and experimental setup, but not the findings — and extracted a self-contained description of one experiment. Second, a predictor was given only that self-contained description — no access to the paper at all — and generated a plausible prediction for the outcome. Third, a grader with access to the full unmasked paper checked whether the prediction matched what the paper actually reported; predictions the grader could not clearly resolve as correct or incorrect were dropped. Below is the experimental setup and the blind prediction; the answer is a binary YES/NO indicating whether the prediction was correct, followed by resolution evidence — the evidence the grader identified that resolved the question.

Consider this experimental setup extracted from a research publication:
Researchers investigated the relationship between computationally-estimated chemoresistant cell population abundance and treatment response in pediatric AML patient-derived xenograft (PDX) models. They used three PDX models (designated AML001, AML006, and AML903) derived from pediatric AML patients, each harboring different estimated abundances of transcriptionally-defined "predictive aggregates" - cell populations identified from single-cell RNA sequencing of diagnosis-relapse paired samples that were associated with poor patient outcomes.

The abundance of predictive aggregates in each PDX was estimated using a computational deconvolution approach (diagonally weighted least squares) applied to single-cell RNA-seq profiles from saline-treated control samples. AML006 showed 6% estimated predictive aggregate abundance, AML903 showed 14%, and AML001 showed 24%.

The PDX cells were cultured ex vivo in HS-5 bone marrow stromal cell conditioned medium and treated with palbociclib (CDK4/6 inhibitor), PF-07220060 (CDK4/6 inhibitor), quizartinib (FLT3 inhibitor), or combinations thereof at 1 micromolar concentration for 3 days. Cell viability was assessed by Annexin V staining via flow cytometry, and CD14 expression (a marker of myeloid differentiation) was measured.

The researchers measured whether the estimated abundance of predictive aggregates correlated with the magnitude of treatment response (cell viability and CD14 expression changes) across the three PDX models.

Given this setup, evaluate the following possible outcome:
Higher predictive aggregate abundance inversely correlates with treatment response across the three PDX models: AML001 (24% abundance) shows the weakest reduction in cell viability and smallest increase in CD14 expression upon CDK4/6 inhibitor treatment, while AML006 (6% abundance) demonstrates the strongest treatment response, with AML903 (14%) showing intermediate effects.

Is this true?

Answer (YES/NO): NO